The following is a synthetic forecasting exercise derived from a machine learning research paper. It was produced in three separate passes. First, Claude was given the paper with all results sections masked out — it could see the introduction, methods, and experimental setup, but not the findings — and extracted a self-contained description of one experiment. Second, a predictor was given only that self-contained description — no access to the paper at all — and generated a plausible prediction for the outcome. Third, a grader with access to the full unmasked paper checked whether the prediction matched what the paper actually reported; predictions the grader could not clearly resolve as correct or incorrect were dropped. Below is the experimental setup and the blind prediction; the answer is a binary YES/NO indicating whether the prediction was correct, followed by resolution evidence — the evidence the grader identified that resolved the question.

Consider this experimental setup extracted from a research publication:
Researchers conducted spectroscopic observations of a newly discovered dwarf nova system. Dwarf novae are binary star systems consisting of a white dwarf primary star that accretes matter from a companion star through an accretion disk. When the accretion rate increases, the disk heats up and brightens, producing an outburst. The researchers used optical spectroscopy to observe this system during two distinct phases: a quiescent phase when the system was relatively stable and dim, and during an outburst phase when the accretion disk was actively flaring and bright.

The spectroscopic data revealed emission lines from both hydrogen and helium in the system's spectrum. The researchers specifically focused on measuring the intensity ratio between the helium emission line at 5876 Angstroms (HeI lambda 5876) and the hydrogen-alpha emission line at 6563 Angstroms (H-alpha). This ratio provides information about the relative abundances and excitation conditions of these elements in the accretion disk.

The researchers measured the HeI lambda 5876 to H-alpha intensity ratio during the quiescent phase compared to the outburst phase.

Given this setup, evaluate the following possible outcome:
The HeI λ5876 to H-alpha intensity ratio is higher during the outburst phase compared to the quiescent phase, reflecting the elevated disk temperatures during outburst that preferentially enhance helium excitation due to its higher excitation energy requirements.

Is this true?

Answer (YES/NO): YES